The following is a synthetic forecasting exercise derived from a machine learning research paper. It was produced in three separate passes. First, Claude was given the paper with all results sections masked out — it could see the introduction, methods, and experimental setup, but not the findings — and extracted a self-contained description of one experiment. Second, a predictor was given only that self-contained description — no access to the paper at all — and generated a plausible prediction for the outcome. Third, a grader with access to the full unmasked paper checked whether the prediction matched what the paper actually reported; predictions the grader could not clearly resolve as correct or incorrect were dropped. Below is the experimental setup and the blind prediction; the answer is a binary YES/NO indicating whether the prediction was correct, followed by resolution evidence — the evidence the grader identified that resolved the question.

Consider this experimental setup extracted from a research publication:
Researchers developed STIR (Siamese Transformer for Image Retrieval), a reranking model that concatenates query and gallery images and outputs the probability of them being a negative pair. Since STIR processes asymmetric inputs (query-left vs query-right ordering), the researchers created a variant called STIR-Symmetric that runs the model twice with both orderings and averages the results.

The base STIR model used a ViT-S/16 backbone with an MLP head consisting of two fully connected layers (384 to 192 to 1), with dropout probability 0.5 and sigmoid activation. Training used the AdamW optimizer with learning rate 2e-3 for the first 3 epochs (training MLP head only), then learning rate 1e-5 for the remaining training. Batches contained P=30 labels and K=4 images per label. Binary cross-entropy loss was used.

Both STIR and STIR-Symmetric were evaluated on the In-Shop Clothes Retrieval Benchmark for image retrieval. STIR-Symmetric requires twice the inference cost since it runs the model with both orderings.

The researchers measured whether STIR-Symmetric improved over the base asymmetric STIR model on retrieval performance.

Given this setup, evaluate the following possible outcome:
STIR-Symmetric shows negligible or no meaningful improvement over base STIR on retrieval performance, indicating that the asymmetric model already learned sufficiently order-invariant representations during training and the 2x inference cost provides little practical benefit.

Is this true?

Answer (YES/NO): NO